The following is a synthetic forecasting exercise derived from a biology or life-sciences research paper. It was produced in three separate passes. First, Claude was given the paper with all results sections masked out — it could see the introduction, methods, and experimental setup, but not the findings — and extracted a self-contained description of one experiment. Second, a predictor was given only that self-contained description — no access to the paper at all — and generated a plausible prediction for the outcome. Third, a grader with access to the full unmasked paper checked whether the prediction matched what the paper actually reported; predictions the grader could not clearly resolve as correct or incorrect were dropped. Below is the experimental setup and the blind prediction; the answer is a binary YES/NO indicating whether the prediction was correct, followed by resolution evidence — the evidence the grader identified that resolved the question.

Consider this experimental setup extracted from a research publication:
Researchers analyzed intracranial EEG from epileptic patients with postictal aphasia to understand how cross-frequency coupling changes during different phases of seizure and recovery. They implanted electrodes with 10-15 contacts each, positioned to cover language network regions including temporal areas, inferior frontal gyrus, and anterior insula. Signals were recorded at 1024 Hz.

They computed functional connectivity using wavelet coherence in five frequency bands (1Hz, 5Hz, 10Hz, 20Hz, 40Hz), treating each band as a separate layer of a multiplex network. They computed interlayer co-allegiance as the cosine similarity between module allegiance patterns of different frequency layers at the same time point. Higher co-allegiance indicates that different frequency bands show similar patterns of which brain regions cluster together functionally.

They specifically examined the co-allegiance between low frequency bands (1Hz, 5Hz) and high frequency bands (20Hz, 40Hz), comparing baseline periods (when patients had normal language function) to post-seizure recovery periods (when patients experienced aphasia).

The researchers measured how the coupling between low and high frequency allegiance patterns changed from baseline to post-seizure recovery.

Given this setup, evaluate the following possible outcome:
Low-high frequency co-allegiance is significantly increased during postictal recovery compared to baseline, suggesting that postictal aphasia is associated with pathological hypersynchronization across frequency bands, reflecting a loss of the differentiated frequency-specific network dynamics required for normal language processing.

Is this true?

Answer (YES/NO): NO